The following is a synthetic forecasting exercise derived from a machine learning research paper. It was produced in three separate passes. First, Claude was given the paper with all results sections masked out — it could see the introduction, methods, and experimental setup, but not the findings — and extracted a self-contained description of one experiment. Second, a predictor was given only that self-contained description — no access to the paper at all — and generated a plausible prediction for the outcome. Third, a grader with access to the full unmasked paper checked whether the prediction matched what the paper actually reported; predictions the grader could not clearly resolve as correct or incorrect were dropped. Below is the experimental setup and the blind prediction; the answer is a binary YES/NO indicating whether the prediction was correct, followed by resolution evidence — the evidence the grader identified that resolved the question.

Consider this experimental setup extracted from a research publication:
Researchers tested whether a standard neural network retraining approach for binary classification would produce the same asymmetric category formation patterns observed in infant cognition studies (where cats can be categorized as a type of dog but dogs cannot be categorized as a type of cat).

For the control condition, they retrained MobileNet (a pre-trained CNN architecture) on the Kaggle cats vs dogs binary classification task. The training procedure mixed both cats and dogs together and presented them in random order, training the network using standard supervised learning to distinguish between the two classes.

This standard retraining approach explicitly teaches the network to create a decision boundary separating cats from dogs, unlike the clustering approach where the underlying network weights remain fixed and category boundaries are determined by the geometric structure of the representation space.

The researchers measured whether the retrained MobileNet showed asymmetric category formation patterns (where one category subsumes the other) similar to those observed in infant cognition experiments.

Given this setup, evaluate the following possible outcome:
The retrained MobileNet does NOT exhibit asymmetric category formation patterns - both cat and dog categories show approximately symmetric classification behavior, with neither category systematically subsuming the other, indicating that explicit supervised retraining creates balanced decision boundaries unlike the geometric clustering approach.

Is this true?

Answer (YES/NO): YES